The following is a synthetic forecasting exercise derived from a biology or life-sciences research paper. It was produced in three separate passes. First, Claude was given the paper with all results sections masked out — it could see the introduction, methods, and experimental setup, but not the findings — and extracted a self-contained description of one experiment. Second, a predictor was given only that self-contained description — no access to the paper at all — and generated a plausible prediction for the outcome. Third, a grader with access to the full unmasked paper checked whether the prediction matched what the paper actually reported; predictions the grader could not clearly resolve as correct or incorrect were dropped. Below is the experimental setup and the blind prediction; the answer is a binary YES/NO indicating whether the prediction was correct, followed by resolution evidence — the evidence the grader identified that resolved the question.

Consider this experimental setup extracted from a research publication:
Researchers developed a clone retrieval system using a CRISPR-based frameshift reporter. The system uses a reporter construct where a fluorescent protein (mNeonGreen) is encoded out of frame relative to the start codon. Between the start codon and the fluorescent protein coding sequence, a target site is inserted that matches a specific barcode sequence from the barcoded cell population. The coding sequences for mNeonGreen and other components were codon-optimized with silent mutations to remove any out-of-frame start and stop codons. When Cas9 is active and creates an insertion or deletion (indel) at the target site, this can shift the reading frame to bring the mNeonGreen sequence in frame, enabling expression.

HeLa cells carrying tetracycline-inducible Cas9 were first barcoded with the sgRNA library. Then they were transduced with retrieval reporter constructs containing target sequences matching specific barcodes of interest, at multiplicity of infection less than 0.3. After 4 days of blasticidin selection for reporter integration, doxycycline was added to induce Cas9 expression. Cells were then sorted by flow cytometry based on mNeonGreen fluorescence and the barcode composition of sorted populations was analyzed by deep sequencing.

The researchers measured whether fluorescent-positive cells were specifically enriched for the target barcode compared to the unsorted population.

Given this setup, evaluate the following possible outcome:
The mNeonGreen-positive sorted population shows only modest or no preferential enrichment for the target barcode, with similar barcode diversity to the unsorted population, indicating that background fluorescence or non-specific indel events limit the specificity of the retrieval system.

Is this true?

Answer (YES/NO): NO